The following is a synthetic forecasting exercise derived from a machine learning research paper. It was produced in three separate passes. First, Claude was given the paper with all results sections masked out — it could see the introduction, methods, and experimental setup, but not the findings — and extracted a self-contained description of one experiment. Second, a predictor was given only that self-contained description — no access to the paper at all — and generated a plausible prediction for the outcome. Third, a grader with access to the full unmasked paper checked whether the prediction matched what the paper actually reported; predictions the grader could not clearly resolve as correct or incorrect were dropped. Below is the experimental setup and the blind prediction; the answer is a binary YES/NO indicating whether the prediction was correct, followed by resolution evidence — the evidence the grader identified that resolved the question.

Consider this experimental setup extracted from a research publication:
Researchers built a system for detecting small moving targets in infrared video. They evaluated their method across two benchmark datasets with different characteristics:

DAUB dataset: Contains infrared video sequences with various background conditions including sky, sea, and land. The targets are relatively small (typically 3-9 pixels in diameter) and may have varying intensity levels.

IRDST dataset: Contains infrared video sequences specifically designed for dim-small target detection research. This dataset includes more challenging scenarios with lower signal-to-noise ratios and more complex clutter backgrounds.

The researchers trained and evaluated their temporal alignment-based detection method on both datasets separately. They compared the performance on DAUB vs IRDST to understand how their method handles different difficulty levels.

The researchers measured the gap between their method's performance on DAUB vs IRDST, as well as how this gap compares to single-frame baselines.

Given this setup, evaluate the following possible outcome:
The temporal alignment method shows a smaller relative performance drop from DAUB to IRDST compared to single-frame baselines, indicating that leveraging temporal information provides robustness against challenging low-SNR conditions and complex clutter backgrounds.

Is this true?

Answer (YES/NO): YES